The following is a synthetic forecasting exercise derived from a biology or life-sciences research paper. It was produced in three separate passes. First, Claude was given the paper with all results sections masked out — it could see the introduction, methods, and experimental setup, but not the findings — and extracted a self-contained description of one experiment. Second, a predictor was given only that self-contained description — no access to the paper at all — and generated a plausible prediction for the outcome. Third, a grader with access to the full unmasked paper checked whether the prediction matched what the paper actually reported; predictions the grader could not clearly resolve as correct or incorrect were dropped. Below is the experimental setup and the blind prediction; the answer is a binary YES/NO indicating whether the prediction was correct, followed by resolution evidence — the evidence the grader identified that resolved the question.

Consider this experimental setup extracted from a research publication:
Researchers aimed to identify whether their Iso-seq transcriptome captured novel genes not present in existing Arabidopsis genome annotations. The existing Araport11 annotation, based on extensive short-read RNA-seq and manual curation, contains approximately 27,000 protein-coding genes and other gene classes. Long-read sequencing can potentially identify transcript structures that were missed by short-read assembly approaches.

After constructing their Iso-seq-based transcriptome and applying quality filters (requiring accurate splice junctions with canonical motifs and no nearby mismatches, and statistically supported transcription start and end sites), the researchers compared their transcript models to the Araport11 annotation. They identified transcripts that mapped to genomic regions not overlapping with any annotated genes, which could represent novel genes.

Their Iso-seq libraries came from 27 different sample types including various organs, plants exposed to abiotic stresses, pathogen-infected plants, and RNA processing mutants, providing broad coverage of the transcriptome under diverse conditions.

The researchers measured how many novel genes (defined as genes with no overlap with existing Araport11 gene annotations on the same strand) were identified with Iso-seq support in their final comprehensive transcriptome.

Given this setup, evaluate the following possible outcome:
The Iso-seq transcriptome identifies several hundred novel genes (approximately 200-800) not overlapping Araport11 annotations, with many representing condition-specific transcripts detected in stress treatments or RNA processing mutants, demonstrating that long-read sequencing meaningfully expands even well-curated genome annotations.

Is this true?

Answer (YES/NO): NO